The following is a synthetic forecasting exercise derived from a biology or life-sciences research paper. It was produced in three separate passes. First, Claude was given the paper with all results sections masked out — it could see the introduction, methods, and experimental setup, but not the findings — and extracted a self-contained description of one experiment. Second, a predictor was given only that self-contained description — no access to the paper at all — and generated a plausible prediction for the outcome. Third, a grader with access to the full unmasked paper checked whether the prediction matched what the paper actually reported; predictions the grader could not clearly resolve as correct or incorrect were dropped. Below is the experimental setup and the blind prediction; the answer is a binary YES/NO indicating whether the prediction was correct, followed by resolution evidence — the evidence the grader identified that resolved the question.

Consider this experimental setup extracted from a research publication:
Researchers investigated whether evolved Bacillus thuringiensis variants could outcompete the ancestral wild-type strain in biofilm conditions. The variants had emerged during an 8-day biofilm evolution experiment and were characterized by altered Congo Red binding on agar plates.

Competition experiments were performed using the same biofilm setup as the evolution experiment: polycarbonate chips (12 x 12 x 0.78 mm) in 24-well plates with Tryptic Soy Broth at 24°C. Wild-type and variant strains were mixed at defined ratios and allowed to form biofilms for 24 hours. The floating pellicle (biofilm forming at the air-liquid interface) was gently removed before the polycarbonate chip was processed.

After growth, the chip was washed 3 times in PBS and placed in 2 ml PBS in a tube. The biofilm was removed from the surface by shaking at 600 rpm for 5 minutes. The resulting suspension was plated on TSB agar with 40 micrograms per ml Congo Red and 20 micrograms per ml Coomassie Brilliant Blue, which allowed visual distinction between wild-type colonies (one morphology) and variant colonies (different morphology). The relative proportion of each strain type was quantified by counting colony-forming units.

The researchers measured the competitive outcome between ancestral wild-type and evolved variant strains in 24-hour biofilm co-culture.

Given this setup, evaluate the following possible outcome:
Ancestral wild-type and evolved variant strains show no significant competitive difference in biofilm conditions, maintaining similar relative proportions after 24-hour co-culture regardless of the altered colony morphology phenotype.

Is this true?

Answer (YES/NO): NO